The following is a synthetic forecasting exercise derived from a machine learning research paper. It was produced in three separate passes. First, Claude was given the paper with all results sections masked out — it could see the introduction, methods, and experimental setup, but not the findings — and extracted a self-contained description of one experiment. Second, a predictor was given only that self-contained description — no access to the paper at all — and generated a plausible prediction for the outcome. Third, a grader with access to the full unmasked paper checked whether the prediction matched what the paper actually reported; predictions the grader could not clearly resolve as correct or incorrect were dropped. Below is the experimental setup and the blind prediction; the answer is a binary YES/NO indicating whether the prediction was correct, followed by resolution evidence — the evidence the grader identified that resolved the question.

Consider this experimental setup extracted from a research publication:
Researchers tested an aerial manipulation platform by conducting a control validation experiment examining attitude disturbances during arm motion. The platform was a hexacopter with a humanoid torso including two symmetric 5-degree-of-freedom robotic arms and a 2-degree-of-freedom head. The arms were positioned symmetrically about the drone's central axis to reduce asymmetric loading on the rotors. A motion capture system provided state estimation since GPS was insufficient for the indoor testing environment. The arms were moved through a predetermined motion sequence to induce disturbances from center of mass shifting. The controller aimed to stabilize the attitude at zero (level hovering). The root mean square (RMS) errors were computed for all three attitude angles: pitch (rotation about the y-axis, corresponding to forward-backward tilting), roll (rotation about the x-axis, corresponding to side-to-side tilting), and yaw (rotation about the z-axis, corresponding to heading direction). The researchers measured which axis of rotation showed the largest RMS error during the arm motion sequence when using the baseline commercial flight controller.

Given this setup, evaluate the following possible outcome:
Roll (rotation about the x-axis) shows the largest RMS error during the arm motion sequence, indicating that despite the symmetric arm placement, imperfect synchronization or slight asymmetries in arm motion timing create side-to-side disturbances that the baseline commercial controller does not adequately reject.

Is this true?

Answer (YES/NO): NO